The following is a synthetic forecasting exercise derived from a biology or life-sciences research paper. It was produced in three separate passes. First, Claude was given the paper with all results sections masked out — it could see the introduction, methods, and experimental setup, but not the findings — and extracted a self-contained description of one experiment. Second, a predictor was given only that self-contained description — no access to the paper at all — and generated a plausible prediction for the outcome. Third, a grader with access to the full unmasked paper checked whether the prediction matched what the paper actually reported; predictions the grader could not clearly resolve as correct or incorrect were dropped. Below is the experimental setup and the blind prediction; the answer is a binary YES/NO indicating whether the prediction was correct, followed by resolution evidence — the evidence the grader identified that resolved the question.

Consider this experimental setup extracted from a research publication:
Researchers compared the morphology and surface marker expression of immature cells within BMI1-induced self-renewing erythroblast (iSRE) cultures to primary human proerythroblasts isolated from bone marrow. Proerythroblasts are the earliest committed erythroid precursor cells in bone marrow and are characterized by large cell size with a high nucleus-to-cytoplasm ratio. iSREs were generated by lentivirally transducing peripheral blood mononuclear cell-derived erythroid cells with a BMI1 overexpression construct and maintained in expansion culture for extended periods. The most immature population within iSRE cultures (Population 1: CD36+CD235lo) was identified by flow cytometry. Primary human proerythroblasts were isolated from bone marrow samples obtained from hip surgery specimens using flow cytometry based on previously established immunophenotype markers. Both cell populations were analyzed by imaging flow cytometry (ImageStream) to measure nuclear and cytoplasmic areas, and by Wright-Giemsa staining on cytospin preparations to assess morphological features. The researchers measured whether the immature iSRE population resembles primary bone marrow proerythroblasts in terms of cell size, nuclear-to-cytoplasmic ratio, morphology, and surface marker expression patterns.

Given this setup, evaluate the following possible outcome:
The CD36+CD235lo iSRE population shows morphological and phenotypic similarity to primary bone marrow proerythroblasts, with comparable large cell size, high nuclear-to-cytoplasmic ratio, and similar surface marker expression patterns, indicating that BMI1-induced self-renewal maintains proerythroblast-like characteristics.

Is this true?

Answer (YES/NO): YES